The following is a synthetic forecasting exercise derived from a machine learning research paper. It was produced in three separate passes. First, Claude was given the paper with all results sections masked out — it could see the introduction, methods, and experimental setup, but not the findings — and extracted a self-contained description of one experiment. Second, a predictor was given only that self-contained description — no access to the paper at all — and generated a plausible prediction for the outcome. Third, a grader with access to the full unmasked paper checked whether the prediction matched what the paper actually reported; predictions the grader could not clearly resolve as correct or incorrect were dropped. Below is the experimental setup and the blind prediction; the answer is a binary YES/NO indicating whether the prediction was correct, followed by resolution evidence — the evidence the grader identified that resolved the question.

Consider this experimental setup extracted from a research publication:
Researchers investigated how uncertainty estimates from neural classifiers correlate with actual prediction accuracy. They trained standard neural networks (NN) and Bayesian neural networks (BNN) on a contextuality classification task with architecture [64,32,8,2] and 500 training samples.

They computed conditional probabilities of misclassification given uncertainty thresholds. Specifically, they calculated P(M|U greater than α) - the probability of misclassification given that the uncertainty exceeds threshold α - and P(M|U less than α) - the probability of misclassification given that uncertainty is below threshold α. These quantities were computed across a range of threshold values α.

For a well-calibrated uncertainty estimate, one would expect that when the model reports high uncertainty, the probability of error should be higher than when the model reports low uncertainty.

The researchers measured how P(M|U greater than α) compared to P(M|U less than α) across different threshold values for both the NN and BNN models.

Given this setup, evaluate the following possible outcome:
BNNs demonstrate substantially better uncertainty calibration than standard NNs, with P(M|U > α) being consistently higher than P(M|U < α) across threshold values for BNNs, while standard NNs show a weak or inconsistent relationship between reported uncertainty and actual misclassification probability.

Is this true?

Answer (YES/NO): YES